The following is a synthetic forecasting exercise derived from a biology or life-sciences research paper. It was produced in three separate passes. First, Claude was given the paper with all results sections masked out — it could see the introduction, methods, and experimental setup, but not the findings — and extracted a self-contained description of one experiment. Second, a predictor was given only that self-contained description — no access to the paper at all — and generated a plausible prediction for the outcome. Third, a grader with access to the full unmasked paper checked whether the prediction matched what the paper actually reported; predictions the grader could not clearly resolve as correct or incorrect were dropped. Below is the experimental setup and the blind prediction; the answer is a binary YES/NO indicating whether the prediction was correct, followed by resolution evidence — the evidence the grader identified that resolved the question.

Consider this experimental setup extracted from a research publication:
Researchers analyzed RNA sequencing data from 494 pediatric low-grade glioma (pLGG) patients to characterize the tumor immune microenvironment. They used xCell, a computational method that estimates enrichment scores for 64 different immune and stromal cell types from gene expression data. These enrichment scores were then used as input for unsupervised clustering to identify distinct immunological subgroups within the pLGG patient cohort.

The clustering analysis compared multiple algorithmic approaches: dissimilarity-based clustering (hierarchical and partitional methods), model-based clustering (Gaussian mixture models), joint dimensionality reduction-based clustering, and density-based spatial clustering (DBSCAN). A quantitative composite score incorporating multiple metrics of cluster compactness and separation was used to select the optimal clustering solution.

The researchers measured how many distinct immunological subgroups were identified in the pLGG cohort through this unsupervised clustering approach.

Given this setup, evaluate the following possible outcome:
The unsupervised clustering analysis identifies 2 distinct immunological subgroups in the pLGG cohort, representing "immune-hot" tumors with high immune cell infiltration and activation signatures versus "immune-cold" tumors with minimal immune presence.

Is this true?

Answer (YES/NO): NO